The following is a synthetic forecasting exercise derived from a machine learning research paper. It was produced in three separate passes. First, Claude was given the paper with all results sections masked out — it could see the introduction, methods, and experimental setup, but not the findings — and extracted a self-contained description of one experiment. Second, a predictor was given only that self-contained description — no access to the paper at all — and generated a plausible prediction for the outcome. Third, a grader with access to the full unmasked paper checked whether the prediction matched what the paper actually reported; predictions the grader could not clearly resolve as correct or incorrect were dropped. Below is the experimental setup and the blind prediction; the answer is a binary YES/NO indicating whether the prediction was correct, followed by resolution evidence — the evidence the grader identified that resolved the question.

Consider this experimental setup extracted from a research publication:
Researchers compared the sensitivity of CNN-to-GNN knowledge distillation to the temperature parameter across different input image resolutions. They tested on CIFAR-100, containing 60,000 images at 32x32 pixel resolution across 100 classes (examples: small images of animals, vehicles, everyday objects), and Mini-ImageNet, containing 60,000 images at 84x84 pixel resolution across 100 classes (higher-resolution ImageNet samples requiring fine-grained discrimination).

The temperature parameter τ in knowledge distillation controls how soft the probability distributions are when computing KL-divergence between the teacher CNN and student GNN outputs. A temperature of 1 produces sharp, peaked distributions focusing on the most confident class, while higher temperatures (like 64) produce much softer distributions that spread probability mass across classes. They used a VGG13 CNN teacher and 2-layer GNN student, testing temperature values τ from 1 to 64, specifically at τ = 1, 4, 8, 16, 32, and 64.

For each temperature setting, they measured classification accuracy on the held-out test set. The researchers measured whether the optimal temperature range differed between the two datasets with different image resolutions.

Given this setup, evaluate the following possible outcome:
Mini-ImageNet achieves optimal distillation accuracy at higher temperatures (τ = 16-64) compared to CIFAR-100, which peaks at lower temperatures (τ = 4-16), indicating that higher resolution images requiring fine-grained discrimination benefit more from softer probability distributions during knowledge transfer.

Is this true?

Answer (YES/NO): NO